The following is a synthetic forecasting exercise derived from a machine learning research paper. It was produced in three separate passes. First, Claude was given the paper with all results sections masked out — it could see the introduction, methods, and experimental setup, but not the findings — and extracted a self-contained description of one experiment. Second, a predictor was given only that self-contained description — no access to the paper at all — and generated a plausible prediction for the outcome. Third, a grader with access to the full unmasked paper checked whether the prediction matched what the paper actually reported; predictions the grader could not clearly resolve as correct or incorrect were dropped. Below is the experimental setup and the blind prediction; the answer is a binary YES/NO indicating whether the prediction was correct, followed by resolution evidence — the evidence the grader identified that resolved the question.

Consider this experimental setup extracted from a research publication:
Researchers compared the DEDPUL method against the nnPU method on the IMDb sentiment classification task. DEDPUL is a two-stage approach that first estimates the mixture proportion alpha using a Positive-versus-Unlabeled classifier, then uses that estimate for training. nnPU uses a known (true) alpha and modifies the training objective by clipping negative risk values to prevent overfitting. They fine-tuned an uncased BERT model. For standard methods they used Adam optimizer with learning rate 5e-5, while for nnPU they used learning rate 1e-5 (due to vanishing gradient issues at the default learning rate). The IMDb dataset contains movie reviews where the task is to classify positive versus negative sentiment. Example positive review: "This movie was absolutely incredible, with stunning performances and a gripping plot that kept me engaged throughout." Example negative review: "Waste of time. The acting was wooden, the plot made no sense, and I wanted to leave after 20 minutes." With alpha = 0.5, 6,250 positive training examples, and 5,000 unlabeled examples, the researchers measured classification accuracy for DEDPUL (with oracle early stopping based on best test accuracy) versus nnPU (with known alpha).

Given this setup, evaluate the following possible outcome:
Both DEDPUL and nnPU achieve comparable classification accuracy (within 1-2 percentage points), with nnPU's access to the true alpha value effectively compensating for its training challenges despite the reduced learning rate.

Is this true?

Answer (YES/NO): NO